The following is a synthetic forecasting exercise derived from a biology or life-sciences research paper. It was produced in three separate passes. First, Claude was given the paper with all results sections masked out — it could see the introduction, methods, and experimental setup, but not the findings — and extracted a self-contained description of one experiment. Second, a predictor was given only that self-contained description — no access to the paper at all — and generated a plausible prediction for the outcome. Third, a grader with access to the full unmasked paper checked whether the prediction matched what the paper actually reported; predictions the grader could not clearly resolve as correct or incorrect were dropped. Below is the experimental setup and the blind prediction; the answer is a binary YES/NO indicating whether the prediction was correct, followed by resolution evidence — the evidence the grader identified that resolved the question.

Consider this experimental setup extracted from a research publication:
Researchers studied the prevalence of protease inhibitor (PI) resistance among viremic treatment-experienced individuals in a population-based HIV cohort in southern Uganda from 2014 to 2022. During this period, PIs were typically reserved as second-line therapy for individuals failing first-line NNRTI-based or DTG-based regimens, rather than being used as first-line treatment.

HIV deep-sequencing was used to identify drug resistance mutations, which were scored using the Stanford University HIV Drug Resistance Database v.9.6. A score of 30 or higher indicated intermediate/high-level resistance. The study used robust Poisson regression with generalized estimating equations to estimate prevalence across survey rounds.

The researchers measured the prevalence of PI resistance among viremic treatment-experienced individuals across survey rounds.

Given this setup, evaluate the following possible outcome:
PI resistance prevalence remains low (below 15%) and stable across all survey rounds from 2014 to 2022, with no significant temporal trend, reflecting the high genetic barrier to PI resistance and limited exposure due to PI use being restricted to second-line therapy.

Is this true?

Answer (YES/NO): YES